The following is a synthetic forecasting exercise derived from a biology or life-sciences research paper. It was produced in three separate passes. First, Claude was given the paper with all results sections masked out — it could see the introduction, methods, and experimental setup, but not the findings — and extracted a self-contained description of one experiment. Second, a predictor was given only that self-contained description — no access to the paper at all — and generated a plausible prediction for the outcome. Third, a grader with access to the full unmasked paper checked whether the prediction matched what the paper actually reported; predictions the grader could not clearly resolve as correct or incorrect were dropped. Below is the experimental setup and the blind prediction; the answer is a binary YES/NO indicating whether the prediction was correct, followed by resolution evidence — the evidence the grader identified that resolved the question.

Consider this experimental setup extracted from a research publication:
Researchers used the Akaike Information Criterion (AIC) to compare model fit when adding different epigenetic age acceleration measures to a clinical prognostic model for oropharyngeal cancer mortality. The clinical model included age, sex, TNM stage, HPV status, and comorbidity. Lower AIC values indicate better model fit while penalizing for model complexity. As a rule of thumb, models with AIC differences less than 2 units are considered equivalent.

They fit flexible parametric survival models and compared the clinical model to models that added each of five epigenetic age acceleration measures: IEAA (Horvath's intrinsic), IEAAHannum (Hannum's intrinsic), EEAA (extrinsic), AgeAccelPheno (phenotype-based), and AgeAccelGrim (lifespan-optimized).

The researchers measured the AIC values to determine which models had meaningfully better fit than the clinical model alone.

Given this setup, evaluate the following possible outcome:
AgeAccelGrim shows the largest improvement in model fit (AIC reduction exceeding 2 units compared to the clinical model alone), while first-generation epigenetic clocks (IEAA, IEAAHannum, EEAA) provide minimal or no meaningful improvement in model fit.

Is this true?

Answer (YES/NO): NO